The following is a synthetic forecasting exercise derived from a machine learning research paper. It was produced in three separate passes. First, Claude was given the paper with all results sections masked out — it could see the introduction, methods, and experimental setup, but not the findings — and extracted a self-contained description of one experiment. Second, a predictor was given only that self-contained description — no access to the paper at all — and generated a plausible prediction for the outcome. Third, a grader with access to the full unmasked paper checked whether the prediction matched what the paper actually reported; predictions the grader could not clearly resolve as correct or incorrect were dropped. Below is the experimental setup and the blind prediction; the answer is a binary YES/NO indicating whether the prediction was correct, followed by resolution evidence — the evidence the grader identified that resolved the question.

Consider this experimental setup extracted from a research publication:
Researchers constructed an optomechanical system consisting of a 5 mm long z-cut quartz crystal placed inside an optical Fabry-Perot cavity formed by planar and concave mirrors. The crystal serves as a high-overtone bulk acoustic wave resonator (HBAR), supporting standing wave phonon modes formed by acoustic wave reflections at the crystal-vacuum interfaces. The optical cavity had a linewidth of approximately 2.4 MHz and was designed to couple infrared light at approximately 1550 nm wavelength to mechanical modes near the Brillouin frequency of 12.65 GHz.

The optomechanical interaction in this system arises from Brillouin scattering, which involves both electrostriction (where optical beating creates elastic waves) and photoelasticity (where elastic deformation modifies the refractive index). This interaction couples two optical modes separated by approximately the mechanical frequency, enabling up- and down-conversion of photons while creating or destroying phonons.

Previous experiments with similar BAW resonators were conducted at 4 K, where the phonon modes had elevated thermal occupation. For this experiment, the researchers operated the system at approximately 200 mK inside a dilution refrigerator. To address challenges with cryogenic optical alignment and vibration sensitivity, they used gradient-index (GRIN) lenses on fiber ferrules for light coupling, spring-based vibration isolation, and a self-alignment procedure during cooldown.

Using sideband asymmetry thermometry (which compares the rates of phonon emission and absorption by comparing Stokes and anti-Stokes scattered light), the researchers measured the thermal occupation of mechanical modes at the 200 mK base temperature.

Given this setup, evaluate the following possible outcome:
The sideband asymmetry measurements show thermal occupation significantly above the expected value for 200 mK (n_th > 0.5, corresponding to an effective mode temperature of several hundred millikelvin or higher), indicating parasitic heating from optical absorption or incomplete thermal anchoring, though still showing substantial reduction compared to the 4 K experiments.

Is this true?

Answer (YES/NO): NO